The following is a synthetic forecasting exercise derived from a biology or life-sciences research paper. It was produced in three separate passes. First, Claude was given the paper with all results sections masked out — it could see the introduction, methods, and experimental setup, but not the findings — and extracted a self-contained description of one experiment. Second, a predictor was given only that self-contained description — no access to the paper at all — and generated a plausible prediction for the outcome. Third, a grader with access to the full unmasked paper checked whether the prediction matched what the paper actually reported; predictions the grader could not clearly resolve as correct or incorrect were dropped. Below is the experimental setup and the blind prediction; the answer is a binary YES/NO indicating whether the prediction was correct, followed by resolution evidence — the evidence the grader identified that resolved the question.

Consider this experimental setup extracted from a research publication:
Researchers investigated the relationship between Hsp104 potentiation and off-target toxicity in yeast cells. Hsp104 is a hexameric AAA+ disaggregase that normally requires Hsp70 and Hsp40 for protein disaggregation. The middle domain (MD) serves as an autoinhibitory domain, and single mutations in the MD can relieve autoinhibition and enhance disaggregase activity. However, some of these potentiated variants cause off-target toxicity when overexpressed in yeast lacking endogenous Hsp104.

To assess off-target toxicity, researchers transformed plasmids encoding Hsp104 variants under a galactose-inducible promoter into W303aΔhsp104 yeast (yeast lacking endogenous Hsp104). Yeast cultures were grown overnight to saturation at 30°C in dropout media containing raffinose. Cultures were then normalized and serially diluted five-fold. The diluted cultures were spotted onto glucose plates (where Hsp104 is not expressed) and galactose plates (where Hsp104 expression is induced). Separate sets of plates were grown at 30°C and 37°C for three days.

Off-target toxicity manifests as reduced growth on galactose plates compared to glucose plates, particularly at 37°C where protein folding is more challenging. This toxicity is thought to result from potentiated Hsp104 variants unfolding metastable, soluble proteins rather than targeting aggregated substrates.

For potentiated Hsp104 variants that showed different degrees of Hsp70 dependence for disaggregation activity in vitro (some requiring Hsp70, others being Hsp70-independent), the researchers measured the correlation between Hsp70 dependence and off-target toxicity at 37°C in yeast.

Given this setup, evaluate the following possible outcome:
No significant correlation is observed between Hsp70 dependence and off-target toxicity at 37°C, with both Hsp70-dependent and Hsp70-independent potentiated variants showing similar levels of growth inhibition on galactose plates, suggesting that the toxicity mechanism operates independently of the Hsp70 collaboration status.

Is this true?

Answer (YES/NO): NO